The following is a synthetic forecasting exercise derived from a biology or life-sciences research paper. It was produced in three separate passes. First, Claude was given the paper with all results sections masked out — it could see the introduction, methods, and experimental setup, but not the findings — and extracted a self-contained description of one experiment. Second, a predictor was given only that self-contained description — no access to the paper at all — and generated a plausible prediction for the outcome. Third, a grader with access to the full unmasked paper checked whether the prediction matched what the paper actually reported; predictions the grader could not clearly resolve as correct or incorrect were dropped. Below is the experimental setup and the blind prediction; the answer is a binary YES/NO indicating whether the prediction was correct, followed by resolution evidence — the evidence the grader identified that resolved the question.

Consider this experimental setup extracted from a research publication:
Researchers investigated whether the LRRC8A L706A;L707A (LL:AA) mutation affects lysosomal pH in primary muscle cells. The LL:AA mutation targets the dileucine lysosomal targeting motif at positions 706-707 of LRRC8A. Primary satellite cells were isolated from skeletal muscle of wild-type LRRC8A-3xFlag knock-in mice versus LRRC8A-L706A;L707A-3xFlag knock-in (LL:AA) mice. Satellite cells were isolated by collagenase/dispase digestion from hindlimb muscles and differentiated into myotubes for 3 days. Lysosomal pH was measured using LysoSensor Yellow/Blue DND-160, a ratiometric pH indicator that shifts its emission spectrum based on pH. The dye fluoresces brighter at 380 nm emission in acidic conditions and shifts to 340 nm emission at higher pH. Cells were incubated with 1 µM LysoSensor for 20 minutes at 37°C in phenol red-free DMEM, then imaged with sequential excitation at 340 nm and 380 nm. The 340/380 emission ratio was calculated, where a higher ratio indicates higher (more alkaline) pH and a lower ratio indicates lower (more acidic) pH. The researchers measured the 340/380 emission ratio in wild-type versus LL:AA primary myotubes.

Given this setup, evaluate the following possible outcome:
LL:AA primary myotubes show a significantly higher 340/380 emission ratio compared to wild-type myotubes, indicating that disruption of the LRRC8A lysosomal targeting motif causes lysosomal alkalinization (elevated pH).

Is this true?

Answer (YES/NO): NO